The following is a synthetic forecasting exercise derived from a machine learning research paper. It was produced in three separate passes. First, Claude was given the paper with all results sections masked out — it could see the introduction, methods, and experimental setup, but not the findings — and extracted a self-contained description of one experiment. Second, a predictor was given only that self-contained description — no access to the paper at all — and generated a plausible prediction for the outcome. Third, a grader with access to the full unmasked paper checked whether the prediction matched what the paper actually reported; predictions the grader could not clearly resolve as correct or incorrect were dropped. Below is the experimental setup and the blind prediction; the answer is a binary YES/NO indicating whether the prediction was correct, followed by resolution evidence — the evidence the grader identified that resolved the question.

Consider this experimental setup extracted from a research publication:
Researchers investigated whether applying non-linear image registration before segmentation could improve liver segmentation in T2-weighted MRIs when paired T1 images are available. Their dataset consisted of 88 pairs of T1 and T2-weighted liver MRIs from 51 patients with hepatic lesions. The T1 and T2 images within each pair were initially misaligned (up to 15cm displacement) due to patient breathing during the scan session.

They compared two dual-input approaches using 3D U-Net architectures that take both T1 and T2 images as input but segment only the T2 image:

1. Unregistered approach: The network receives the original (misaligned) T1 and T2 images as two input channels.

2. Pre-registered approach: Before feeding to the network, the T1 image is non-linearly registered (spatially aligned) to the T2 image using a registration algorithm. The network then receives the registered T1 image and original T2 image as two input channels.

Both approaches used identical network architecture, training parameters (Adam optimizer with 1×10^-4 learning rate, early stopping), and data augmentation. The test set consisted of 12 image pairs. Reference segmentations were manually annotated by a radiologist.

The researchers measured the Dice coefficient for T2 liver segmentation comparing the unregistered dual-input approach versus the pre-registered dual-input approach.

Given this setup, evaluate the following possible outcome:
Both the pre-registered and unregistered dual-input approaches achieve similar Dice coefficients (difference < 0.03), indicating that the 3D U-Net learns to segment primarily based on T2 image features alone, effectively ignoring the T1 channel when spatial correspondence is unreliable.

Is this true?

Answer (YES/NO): NO